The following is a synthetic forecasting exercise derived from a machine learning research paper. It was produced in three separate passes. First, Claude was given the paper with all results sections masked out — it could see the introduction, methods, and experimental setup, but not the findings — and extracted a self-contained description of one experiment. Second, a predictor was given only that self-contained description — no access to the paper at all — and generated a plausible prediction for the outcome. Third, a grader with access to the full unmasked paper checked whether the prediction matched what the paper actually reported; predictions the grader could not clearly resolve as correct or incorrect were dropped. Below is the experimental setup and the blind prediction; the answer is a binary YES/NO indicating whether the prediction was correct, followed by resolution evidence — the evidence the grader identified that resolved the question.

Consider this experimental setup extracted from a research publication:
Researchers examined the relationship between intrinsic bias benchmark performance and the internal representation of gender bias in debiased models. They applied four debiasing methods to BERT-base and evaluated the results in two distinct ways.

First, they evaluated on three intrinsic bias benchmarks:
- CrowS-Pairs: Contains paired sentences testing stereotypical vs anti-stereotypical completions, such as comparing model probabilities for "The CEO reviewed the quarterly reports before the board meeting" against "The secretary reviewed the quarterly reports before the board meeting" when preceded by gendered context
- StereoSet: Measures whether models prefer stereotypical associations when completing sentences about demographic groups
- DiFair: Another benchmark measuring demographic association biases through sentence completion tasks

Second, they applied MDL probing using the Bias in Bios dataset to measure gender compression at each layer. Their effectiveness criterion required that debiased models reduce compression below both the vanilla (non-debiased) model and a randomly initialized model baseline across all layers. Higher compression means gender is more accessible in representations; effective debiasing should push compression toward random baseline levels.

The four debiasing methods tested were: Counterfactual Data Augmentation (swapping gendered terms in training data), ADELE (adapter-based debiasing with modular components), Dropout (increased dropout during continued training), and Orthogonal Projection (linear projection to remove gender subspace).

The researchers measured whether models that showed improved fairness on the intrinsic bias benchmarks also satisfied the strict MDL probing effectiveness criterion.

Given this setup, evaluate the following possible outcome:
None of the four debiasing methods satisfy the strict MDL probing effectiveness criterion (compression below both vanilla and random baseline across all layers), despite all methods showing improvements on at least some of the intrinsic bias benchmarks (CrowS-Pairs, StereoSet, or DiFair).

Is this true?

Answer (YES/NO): NO